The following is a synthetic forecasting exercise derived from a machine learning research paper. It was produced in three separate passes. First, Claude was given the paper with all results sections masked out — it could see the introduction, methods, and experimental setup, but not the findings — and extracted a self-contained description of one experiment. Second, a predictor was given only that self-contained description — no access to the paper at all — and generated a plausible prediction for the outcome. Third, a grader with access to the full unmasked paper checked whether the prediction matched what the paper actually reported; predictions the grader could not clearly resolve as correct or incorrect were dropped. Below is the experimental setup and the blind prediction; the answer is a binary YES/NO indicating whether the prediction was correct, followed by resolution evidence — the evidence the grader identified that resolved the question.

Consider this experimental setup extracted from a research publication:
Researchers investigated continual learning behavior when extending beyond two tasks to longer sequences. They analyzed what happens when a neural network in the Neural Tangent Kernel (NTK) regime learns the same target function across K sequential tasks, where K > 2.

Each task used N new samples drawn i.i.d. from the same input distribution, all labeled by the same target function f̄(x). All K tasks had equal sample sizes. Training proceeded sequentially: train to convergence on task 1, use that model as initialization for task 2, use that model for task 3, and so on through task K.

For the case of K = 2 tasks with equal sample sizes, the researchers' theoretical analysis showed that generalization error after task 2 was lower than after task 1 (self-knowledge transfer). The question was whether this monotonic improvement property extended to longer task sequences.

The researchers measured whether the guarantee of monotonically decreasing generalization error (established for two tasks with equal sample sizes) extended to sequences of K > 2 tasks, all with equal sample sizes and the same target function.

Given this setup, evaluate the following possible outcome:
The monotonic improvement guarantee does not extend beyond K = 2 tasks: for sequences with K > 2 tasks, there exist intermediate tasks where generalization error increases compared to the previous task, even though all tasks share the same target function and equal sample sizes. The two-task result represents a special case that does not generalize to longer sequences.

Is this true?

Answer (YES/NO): NO